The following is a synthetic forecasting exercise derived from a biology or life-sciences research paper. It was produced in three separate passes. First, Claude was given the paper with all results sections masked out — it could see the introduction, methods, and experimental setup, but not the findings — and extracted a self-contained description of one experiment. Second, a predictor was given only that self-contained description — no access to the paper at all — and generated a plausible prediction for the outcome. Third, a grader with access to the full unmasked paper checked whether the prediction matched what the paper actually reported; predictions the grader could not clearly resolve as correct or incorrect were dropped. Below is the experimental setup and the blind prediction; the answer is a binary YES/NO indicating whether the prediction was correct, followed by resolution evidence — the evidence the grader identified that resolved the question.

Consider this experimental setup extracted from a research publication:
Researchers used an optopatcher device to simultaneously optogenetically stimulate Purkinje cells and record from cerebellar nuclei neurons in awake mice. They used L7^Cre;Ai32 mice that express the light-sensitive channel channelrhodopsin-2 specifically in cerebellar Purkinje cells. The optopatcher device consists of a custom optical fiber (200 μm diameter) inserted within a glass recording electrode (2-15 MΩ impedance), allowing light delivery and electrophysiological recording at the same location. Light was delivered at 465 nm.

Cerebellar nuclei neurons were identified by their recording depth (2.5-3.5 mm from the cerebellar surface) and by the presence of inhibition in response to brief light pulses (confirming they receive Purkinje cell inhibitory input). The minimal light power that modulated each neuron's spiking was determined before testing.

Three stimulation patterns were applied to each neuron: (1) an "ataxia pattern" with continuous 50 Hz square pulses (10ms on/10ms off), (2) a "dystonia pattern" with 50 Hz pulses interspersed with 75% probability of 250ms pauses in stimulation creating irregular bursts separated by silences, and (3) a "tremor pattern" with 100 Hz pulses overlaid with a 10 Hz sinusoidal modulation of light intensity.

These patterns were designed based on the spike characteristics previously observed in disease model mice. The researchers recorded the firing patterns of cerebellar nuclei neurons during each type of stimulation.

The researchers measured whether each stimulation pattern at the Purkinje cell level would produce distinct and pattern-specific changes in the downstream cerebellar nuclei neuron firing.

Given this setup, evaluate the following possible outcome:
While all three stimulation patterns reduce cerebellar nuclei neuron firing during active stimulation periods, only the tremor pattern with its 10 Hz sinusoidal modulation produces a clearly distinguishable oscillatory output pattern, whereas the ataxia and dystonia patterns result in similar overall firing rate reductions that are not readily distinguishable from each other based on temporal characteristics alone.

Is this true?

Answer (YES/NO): NO